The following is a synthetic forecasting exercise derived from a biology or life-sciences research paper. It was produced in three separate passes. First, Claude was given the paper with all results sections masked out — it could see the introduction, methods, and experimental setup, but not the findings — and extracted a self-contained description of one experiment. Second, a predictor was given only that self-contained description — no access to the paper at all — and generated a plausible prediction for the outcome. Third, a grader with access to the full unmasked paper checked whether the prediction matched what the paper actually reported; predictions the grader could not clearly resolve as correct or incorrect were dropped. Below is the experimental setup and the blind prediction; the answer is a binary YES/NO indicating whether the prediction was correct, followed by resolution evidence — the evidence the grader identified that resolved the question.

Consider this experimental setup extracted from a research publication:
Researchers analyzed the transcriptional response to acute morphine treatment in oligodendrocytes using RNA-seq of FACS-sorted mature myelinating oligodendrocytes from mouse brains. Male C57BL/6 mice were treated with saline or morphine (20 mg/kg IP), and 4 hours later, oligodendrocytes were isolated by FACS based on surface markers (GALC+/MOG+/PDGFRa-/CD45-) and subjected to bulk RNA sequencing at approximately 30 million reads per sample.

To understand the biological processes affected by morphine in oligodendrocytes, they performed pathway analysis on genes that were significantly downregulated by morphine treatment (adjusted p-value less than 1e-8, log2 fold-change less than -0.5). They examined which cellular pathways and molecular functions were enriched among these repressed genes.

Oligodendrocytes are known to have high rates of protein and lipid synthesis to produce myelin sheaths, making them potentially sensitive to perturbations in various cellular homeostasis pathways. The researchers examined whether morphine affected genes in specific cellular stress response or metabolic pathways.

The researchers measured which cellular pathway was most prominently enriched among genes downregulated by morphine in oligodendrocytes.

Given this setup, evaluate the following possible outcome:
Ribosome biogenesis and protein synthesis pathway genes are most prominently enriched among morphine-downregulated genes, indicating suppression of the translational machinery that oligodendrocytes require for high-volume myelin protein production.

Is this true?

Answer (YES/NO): NO